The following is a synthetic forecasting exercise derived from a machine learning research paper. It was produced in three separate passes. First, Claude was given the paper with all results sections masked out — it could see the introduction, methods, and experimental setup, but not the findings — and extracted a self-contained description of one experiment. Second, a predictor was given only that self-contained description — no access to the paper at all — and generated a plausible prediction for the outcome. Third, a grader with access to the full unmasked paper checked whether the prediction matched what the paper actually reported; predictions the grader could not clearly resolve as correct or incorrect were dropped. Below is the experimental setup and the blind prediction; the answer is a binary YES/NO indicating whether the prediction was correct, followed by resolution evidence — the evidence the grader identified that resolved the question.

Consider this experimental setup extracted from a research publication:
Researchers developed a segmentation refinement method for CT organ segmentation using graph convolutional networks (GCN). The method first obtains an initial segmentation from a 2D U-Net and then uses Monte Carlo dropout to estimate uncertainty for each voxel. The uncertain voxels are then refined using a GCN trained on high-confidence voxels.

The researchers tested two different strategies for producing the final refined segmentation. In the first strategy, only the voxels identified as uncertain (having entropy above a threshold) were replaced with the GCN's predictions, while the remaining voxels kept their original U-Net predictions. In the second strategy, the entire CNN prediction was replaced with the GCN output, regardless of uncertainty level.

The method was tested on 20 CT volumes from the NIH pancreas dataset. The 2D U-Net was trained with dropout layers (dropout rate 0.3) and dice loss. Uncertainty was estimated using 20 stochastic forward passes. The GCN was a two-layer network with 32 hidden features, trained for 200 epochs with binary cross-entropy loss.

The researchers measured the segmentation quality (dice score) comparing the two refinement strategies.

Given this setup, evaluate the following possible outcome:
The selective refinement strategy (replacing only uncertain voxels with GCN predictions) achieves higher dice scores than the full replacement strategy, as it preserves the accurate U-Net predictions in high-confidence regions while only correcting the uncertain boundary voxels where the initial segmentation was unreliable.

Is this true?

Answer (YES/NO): NO